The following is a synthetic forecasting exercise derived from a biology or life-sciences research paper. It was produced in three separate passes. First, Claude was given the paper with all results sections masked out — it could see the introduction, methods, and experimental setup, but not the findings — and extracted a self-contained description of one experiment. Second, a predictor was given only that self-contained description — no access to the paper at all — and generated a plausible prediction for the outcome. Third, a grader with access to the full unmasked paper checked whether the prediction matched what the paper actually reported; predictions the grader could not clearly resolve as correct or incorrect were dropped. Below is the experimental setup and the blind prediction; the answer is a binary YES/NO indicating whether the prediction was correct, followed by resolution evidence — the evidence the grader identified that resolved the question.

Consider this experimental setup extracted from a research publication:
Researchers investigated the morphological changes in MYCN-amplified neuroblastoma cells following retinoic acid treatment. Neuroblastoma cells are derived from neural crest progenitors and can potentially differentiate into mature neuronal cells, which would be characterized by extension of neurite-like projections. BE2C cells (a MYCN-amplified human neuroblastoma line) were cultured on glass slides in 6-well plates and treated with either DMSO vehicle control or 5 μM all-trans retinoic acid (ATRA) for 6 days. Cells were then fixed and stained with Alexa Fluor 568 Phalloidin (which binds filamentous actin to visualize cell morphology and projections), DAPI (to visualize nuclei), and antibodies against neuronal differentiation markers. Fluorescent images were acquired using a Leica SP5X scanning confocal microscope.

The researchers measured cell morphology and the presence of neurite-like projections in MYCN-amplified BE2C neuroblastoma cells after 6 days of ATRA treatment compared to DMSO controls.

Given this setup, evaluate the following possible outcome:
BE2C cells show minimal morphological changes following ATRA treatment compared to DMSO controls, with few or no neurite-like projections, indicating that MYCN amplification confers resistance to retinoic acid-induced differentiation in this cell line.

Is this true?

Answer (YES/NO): NO